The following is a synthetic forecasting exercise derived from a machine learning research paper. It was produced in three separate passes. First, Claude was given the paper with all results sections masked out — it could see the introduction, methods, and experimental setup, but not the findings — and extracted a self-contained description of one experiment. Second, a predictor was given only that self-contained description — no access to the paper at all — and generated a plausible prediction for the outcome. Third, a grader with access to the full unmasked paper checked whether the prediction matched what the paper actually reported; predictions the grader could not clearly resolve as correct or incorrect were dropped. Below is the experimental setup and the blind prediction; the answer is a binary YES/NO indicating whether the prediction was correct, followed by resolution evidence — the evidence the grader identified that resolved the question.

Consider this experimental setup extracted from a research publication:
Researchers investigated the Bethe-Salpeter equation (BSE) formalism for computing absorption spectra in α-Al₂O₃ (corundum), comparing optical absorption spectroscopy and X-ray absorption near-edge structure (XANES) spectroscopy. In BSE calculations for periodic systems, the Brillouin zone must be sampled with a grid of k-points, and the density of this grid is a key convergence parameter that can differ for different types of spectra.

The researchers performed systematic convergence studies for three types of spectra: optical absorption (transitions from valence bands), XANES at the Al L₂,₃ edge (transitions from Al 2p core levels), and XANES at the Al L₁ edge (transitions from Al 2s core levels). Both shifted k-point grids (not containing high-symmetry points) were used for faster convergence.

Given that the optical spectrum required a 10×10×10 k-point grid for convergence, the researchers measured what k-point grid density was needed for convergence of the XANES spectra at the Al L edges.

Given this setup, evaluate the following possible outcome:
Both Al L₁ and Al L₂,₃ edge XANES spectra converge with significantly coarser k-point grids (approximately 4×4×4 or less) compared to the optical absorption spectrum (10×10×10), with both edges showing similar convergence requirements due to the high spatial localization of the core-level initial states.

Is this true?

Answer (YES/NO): NO